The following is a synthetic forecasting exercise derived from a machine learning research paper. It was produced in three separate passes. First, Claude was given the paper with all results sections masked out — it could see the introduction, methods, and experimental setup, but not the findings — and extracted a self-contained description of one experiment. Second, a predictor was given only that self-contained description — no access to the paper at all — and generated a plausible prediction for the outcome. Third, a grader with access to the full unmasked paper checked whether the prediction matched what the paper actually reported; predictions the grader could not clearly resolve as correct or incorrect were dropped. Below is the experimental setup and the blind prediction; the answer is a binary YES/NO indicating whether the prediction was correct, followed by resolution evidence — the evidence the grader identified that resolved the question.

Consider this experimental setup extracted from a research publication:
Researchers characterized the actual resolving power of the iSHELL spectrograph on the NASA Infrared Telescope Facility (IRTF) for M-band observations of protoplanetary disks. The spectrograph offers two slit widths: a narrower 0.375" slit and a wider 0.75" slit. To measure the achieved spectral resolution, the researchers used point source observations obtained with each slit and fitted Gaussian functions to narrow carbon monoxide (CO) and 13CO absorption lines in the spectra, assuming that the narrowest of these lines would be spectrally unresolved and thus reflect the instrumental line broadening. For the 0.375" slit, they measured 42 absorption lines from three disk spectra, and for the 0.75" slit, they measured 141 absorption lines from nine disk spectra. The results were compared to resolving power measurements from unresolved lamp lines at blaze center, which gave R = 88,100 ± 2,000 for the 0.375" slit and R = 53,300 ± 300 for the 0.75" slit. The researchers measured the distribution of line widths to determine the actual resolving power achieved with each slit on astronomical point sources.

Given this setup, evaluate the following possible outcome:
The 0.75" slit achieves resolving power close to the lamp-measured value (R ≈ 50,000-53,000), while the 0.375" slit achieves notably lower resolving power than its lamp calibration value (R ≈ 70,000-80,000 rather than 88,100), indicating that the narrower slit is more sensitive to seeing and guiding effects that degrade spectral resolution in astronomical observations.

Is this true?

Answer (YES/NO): NO